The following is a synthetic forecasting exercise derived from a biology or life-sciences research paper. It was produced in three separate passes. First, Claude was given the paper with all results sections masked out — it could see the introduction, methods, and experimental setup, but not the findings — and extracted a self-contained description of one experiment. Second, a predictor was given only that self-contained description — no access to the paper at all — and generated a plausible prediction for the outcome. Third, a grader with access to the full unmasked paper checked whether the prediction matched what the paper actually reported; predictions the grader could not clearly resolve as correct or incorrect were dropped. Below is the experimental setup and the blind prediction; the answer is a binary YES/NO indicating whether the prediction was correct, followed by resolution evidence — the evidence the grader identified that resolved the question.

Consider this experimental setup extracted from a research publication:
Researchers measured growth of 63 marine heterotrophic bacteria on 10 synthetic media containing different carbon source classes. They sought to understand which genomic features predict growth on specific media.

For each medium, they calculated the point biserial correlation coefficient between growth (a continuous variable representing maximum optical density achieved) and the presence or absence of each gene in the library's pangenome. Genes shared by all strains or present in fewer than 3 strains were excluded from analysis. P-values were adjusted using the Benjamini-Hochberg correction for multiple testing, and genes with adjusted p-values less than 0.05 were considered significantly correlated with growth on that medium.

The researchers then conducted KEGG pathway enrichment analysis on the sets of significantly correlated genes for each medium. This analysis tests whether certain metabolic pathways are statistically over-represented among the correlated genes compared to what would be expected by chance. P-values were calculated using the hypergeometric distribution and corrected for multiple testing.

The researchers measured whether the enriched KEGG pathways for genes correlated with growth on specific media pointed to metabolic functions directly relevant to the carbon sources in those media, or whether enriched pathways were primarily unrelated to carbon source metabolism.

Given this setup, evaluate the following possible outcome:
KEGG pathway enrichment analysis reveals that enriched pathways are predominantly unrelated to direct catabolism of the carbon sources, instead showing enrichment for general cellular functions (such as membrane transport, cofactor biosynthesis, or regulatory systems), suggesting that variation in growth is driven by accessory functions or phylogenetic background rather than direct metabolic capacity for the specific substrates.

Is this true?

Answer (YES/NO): NO